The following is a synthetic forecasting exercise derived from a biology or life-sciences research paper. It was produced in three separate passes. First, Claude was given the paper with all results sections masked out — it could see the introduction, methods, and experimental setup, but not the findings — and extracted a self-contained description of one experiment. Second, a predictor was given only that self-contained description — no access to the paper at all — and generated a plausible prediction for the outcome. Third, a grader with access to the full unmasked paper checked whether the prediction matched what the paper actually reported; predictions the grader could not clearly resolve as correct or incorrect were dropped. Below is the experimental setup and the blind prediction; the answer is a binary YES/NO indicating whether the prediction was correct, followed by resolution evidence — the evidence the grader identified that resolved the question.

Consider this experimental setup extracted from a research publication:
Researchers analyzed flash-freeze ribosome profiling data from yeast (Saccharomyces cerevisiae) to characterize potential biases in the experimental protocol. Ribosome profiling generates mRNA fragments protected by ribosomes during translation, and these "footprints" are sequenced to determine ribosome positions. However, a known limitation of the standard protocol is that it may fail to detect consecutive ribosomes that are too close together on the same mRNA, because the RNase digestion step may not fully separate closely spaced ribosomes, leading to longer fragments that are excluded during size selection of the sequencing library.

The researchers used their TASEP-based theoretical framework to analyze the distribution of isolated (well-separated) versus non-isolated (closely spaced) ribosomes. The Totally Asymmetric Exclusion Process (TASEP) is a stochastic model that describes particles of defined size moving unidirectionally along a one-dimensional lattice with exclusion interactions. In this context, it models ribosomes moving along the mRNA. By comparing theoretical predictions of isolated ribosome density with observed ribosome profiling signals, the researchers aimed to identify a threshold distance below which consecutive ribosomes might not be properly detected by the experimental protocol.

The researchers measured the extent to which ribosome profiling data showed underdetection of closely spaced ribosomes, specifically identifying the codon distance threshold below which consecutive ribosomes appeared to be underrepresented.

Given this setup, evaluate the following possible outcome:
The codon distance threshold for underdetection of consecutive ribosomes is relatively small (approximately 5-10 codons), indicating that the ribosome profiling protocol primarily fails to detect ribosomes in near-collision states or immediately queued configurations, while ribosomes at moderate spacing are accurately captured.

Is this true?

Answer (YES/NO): NO